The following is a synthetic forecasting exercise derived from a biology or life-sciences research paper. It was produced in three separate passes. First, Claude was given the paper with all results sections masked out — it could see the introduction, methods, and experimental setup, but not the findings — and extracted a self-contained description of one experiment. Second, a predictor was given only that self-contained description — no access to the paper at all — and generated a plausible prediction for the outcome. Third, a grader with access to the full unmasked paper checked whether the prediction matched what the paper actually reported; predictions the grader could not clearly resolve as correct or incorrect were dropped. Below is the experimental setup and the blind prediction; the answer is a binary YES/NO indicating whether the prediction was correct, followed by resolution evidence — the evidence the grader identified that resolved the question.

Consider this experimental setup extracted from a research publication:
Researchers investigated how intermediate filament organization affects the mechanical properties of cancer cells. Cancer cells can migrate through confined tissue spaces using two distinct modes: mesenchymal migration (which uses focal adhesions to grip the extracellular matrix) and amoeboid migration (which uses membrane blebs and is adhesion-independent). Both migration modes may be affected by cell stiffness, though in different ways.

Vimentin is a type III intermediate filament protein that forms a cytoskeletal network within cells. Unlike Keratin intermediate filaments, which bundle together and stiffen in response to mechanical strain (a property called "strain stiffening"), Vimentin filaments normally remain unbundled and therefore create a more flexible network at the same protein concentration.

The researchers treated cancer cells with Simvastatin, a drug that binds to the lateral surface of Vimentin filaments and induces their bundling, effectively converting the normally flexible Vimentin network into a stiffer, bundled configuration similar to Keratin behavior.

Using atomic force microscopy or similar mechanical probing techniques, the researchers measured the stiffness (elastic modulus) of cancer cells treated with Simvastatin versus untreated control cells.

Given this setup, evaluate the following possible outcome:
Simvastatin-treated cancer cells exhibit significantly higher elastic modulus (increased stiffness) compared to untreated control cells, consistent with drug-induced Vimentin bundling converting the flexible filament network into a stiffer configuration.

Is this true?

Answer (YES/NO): NO